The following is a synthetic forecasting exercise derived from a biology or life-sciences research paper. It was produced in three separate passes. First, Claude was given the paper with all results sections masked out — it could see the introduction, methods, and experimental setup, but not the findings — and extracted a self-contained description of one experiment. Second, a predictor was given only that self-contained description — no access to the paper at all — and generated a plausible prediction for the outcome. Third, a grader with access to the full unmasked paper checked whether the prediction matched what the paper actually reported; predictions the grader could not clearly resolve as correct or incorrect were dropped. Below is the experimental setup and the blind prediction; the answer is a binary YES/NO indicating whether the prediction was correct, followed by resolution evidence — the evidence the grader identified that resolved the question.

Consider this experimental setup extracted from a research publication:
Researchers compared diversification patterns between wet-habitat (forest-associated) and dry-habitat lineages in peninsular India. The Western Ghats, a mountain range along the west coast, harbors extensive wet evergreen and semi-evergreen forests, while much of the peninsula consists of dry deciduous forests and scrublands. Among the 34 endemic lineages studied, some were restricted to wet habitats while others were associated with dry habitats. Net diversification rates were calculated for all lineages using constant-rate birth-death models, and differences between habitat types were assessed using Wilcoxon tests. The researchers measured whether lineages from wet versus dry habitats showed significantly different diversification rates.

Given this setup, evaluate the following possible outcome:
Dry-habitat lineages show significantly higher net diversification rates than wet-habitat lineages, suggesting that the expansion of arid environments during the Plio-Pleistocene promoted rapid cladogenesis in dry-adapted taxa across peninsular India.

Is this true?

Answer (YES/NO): NO